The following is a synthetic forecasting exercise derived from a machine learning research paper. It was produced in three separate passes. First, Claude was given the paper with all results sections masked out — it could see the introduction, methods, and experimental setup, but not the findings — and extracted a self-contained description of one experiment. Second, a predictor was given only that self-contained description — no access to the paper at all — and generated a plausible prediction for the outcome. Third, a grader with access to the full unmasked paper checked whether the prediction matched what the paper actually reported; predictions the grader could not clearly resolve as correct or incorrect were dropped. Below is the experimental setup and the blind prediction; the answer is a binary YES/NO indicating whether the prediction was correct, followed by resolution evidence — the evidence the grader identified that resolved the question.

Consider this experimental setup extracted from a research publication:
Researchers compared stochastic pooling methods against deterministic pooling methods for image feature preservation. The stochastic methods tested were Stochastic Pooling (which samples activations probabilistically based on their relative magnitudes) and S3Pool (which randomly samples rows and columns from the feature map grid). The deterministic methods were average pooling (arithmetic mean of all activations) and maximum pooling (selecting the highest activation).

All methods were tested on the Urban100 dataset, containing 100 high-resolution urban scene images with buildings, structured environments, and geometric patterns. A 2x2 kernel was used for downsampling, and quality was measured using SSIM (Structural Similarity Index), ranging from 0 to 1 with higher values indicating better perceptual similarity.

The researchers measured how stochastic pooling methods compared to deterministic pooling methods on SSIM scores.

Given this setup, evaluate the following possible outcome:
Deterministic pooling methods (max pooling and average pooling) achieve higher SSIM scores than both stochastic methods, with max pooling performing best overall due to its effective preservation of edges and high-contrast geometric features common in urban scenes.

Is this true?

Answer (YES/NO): NO